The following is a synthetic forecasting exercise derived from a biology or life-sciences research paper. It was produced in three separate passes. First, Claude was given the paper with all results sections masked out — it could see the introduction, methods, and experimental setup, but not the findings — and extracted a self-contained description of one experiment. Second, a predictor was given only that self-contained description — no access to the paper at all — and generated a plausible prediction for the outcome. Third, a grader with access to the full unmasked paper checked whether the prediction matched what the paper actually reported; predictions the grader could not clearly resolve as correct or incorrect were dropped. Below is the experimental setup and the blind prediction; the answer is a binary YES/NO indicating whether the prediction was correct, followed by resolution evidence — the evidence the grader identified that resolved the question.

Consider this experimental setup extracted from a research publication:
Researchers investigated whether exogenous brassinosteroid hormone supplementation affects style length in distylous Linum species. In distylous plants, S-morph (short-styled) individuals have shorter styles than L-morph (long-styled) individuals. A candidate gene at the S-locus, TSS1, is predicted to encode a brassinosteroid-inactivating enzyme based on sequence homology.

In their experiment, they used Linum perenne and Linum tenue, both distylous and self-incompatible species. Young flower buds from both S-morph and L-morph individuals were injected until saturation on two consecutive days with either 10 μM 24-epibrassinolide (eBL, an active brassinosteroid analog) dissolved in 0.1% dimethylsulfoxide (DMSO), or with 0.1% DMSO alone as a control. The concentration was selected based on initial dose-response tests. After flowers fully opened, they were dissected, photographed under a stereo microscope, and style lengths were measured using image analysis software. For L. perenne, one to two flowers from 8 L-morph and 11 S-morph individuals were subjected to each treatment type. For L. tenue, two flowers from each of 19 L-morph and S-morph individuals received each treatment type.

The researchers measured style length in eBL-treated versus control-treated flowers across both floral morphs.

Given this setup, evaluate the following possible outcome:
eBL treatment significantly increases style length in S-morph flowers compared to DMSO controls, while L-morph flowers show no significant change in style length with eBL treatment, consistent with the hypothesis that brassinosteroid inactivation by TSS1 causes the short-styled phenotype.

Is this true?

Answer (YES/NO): YES